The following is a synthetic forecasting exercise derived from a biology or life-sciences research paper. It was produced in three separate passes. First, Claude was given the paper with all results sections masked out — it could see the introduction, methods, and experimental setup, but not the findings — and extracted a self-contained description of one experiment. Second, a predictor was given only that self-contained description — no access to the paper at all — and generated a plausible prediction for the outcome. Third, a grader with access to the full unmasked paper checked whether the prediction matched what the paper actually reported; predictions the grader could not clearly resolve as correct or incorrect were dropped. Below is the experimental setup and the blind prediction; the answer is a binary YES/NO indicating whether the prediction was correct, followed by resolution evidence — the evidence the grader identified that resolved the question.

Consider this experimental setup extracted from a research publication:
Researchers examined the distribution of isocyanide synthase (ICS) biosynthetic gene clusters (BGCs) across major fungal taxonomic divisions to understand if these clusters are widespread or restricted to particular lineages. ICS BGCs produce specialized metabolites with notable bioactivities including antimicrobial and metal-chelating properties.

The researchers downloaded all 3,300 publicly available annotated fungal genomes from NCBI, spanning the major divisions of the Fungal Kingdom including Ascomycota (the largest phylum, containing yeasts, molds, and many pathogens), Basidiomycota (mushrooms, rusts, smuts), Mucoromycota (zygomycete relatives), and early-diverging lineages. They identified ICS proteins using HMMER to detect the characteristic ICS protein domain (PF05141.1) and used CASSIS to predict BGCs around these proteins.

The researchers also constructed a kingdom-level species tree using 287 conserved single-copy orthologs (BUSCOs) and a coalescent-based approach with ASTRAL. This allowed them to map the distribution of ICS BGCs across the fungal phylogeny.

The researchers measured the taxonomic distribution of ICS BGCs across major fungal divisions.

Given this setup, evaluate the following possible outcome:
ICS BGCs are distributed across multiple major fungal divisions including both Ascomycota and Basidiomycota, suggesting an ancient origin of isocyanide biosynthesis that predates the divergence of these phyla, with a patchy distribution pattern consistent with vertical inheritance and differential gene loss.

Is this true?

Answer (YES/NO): NO